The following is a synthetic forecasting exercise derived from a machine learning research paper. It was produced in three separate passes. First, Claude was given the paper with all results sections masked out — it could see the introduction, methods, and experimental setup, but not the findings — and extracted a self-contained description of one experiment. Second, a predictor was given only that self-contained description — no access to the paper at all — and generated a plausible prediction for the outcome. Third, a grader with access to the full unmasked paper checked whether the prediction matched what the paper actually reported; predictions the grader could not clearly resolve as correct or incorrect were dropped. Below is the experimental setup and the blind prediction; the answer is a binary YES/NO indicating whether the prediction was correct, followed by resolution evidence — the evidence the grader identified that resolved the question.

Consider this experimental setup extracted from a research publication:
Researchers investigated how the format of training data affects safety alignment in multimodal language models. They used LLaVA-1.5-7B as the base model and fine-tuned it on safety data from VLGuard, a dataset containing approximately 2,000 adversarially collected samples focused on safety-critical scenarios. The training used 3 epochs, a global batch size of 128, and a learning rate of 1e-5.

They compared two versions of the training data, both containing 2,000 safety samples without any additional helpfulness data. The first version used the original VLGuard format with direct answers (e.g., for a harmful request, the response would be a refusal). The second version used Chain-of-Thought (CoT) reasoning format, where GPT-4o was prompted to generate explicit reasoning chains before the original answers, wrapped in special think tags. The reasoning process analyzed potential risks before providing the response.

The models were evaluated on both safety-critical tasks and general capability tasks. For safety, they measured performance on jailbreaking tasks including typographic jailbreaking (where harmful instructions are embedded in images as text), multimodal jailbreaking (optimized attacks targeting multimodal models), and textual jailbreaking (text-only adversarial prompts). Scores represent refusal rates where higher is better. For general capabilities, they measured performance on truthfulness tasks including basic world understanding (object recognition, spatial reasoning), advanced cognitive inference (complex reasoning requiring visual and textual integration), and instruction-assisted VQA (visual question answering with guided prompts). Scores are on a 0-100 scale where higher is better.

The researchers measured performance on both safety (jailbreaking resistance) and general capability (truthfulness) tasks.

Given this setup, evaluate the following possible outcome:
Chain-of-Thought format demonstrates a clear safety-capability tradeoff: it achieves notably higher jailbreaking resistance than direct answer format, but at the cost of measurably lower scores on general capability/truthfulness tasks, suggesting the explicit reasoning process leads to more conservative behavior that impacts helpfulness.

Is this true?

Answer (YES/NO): NO